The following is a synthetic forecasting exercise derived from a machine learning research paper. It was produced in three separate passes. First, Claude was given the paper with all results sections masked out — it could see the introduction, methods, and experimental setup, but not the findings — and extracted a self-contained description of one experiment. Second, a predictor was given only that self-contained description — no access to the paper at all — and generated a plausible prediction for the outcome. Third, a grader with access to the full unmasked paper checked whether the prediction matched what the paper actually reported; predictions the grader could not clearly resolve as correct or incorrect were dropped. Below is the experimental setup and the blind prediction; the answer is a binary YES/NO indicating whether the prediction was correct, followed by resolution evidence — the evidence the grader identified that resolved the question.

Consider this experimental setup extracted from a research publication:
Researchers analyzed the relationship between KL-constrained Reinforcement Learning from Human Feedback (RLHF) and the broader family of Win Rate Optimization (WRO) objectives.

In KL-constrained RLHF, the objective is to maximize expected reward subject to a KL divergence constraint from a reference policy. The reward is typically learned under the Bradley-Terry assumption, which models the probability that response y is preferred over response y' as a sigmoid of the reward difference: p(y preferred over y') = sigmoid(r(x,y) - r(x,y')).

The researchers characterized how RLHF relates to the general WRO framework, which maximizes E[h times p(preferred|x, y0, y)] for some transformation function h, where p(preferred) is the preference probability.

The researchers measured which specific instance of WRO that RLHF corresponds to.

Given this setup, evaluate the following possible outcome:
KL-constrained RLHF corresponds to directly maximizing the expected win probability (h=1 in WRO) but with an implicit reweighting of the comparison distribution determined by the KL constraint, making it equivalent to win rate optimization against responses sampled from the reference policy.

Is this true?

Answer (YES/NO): NO